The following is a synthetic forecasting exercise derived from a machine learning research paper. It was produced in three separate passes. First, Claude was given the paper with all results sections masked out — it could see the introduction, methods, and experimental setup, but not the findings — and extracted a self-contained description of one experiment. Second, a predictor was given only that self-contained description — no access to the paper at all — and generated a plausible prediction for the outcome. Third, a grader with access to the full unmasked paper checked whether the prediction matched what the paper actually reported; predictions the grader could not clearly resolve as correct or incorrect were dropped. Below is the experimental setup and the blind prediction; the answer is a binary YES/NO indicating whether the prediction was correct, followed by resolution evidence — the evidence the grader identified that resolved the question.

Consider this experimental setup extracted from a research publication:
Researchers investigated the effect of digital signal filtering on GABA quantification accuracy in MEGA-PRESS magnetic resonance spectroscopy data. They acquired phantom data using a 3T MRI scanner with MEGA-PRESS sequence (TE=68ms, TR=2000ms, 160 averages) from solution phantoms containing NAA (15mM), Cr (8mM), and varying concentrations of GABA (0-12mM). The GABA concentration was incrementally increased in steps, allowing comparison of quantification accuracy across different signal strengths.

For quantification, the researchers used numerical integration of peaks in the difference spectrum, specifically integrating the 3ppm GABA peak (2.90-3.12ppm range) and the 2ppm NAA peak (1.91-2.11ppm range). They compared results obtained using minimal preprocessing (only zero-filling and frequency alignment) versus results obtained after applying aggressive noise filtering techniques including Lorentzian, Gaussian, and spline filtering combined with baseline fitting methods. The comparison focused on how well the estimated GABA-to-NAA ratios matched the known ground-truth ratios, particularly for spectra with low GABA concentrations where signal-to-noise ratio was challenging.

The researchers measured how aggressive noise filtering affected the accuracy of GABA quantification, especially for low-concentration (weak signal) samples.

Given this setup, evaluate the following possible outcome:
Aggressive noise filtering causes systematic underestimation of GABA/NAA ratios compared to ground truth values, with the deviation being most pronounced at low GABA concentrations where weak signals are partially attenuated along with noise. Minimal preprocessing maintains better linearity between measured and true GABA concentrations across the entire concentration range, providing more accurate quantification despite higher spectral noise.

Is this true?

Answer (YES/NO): YES